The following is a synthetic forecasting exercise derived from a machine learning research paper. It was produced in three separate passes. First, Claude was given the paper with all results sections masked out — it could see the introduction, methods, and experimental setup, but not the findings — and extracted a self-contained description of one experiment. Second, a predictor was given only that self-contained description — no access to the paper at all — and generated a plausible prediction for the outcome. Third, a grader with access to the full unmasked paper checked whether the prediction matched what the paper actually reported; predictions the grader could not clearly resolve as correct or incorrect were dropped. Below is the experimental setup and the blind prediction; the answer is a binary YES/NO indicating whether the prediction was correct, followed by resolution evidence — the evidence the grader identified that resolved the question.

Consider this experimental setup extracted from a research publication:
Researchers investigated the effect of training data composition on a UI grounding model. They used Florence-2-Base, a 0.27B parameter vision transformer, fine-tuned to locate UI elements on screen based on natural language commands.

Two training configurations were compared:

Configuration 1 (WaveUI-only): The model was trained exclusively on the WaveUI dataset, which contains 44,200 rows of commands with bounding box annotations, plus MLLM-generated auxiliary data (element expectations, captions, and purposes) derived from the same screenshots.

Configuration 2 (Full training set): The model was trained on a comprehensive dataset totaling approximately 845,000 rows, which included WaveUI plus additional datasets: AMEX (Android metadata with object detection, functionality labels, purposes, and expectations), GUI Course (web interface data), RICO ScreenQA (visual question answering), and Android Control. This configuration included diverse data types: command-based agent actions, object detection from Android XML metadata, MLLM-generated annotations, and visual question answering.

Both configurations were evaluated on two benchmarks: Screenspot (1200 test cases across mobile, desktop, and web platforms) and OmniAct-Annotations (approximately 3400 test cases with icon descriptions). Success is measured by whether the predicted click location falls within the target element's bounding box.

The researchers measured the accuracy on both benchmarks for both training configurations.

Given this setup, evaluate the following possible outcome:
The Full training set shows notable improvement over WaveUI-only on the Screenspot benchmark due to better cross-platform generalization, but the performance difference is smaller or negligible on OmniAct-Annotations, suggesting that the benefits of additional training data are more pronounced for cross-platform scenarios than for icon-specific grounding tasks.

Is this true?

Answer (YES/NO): YES